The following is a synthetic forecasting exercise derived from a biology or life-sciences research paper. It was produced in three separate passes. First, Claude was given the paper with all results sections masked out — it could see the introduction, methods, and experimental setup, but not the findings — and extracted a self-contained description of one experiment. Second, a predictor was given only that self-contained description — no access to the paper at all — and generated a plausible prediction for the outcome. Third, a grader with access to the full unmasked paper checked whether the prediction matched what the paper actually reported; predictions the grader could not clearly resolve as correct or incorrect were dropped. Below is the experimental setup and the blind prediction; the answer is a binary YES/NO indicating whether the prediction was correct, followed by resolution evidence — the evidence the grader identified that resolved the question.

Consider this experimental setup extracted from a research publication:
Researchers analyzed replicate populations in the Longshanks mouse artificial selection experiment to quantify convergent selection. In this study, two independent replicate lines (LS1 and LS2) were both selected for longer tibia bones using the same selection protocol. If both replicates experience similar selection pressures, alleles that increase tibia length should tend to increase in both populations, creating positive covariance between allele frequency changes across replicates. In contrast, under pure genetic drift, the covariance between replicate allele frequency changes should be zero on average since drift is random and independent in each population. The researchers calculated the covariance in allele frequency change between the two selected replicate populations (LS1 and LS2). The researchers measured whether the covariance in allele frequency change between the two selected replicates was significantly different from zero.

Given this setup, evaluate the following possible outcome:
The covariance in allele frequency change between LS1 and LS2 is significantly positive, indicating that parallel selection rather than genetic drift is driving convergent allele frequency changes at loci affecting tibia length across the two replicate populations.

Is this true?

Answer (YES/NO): YES